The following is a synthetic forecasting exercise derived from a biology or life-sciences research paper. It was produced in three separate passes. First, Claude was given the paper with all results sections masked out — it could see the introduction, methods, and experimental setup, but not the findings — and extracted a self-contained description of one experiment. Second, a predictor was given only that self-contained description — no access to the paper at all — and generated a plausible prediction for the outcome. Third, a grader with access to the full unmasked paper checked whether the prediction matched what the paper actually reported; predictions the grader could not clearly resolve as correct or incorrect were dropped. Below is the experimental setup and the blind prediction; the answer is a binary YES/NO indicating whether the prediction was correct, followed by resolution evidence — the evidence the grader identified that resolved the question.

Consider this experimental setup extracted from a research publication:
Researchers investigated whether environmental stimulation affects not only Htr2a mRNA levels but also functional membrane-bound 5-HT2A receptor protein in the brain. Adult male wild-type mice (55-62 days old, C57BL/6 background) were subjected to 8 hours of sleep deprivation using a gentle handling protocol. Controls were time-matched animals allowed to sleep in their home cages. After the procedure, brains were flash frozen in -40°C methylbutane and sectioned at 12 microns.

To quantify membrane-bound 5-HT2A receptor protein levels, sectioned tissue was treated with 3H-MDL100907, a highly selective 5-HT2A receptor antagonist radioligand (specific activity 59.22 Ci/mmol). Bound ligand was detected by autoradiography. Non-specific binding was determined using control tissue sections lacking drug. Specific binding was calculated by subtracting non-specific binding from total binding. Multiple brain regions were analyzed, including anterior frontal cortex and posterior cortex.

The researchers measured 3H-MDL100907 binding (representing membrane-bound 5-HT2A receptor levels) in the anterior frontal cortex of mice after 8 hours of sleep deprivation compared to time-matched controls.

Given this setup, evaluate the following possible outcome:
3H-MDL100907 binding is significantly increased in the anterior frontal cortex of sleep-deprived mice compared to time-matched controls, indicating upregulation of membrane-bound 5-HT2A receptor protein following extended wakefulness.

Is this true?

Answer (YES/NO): NO